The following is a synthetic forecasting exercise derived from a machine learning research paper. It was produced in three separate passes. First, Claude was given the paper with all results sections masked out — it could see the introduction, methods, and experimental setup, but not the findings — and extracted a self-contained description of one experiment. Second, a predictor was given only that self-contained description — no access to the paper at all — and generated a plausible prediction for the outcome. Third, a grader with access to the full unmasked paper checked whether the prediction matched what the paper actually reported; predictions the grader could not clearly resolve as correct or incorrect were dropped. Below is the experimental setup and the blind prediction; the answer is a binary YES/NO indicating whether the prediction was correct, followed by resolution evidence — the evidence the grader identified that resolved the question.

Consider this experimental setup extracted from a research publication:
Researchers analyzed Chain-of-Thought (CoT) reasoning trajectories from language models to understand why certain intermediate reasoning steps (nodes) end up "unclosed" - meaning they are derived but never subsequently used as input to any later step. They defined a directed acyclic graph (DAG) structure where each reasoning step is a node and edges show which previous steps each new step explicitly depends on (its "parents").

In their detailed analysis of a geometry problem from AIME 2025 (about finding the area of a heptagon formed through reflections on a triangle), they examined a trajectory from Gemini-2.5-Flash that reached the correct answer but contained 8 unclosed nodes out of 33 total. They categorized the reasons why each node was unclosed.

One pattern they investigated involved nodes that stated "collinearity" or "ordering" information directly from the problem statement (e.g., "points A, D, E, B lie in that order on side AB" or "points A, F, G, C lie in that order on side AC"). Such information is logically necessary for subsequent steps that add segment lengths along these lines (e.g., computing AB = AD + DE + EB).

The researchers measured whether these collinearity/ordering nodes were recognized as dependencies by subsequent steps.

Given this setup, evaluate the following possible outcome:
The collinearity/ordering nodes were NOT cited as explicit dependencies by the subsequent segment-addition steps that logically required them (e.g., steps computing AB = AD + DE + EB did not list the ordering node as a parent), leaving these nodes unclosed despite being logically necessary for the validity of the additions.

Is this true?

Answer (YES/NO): YES